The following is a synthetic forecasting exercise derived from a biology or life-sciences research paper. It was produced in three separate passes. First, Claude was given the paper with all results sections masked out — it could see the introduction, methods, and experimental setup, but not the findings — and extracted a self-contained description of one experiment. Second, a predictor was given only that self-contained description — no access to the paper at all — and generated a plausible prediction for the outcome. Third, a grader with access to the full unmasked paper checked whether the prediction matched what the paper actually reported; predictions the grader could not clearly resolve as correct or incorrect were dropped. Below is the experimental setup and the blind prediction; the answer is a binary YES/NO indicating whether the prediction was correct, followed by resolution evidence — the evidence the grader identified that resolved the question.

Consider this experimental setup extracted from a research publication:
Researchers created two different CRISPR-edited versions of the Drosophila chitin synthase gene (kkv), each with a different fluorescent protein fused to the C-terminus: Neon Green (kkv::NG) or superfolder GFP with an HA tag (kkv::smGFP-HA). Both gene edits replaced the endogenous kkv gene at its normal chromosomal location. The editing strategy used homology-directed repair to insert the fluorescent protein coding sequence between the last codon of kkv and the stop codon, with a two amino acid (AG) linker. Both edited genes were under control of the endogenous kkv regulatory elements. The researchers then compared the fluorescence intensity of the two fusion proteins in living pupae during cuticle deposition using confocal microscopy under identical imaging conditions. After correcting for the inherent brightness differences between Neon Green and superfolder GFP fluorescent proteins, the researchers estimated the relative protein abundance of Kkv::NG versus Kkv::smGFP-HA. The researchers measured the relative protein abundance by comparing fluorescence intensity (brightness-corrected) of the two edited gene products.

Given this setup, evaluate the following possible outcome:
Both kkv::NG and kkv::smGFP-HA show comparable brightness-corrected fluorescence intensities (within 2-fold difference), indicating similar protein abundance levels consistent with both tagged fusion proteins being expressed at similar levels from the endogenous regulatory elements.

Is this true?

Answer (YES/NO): NO